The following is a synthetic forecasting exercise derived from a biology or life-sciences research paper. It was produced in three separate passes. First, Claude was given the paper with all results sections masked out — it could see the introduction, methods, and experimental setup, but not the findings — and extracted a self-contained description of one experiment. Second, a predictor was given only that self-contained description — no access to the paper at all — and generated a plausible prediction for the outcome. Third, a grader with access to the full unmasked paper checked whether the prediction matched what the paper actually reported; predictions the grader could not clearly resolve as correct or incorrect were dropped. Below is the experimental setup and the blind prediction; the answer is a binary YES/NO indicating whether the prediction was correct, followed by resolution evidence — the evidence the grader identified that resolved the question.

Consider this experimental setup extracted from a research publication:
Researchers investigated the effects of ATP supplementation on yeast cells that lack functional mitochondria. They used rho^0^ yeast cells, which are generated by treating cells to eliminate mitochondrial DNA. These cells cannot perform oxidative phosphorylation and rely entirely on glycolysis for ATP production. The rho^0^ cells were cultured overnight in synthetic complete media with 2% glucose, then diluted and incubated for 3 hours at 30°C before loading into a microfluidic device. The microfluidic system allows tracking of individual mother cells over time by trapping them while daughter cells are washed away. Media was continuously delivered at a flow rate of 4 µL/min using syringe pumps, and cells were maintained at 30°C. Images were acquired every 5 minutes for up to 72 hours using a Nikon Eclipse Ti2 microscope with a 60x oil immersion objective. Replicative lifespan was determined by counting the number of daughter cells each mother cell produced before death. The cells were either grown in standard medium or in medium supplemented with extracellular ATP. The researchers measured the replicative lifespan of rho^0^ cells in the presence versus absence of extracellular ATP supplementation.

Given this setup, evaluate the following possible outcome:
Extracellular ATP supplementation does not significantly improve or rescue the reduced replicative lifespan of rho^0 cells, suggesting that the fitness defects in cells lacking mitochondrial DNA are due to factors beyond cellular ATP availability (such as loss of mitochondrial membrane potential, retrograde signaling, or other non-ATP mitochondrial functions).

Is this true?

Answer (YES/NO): NO